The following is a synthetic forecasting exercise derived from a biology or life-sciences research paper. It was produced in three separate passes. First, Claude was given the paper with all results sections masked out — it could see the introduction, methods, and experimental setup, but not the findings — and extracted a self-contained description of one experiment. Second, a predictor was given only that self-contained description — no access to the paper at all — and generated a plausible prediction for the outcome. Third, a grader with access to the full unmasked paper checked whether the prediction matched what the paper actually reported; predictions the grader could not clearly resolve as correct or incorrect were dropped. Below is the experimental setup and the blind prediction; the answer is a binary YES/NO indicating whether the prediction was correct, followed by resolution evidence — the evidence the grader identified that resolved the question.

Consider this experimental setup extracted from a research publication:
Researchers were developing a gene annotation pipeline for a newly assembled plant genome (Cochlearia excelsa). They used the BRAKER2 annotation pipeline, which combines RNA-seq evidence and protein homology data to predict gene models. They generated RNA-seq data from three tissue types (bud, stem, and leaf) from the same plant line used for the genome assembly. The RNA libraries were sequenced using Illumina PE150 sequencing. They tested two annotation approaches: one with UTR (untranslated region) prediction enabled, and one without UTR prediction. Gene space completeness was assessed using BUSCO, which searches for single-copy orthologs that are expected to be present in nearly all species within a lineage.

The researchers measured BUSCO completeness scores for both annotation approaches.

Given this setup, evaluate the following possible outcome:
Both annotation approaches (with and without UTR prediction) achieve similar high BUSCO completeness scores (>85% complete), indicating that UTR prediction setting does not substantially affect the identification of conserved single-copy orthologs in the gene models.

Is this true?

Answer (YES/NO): NO